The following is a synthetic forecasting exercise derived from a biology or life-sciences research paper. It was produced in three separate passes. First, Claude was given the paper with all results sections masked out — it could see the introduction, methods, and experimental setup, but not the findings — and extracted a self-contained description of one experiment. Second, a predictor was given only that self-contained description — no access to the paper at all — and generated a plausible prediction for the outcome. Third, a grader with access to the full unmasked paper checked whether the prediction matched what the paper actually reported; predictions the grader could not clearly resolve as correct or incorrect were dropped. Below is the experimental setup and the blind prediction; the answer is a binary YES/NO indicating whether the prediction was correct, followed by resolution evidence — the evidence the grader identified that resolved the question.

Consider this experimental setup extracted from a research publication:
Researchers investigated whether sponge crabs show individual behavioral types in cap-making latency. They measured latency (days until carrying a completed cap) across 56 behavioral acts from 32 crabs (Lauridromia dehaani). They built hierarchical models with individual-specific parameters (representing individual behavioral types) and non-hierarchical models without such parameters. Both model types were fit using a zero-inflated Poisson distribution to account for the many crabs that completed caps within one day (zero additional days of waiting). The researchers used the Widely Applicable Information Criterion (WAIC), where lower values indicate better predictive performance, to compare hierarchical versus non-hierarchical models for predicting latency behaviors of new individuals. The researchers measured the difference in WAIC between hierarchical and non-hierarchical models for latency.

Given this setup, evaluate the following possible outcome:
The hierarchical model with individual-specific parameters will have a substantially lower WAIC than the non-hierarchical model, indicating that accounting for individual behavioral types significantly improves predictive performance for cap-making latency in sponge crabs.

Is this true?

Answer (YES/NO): NO